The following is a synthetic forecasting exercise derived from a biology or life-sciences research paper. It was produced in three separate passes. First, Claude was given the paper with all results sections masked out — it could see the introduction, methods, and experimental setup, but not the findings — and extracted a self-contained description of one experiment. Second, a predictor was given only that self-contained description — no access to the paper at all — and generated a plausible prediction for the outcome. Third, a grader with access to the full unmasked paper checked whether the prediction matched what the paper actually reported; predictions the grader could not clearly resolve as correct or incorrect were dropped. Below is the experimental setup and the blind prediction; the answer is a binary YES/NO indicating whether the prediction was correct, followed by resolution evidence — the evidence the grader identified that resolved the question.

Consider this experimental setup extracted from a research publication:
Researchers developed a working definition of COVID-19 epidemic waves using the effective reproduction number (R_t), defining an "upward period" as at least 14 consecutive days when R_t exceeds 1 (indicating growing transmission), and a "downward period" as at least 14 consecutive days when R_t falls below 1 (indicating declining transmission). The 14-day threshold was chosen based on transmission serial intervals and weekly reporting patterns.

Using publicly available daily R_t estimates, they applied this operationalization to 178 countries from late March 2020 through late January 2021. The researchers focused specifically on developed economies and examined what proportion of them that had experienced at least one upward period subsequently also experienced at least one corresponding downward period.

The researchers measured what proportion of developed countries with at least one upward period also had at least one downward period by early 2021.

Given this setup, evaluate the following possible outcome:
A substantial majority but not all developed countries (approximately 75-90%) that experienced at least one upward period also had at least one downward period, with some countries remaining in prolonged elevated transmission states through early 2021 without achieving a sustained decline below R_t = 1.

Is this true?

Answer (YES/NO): NO